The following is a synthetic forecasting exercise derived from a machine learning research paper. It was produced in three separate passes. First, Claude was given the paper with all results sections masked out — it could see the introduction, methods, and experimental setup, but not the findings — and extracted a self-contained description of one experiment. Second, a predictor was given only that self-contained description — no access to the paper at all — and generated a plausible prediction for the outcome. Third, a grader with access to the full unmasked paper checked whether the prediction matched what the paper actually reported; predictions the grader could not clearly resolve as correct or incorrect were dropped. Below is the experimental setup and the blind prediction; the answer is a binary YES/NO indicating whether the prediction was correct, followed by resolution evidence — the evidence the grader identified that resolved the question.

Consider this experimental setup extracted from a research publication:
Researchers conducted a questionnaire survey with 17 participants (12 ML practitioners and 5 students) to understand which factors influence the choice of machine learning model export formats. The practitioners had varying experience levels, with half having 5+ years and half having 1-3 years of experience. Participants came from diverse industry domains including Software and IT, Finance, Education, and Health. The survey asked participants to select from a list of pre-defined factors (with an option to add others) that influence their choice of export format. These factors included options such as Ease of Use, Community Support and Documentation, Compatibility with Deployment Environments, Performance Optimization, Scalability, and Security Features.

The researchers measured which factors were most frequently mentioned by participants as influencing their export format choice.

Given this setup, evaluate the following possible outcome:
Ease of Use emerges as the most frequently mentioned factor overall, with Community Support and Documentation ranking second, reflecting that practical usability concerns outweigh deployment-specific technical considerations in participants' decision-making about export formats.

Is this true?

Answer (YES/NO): NO